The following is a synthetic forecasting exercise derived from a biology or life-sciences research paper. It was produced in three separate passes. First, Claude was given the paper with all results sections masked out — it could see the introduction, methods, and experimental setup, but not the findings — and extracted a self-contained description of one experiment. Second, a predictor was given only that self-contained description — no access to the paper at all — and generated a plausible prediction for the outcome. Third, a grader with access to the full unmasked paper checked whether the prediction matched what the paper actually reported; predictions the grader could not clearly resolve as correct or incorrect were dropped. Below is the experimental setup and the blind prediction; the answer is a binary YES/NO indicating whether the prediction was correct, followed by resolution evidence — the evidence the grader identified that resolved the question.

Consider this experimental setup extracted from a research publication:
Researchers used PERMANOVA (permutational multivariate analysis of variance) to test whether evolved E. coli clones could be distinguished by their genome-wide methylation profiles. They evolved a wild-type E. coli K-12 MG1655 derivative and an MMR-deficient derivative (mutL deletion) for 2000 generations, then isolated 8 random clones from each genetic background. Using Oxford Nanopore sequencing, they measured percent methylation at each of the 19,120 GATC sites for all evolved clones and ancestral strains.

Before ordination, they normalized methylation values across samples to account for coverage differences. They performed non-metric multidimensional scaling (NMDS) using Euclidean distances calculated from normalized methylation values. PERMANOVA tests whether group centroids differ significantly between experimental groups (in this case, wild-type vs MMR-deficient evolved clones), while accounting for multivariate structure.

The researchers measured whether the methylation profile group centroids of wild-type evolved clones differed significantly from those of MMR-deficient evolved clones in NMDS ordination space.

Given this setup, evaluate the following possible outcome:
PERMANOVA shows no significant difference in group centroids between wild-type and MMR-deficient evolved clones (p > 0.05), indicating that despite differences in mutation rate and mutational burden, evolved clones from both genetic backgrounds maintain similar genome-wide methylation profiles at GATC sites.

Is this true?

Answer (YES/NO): NO